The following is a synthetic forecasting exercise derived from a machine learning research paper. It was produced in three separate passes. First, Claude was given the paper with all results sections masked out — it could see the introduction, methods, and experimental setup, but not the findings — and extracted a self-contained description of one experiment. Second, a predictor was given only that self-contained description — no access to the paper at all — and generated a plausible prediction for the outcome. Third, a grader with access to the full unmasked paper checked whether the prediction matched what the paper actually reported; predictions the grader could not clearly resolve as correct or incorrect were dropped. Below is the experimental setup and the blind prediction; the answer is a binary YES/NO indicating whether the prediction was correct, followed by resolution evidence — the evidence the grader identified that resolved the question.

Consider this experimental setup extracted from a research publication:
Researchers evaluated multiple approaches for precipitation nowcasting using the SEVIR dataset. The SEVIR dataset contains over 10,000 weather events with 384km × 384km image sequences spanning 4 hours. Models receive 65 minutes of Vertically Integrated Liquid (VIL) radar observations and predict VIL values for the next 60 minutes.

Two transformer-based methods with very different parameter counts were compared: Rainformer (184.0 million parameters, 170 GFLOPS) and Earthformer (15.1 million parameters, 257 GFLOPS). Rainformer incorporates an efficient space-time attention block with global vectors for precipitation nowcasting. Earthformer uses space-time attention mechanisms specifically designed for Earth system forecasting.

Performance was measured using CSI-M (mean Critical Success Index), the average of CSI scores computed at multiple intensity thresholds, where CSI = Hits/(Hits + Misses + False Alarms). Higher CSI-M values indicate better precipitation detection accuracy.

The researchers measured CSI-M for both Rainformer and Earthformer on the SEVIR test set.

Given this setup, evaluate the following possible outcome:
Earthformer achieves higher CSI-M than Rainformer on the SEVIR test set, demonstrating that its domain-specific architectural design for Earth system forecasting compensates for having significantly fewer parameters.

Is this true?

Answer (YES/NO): YES